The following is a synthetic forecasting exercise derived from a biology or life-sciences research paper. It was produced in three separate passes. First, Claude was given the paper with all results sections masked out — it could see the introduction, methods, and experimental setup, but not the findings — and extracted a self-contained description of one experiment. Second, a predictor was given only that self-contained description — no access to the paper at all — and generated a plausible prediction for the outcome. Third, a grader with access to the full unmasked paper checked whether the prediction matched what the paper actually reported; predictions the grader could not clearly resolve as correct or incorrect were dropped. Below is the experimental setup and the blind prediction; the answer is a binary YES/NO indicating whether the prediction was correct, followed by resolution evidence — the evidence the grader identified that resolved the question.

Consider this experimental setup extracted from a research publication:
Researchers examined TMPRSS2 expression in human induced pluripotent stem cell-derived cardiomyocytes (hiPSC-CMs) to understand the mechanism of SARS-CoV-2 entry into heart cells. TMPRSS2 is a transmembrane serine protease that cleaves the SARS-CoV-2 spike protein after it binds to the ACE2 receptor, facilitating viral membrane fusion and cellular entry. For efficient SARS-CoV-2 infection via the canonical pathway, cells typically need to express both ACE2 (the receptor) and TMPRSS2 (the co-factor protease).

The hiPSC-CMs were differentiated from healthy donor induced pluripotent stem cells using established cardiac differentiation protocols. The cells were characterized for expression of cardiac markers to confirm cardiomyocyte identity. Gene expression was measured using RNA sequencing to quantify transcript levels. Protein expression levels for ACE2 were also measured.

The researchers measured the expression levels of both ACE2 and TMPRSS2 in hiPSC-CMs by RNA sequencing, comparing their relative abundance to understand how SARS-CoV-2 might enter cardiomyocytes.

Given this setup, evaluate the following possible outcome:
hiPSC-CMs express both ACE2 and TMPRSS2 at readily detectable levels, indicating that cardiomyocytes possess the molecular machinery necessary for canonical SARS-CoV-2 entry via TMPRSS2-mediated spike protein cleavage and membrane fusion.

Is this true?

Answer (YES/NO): NO